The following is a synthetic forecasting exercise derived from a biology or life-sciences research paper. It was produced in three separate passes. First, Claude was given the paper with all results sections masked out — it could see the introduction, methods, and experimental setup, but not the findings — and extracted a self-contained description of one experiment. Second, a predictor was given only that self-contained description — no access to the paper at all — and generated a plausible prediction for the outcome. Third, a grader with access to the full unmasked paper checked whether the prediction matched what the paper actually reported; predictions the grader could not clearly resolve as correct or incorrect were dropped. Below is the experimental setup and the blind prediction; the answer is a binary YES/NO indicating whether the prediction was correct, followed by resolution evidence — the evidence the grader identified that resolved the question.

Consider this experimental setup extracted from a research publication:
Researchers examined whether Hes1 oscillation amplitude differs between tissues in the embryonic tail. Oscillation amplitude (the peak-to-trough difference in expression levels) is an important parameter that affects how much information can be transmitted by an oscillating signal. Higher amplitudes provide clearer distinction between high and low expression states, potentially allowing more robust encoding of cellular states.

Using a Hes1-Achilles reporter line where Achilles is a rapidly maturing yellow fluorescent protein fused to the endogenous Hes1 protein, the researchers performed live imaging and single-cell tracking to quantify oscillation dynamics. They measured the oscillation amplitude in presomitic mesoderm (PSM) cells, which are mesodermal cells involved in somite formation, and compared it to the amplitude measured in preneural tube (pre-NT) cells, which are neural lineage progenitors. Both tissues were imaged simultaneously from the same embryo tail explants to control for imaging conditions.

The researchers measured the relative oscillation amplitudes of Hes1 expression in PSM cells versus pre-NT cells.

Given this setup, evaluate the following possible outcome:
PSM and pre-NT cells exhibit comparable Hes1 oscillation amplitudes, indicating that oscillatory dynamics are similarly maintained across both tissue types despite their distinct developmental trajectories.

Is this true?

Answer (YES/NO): NO